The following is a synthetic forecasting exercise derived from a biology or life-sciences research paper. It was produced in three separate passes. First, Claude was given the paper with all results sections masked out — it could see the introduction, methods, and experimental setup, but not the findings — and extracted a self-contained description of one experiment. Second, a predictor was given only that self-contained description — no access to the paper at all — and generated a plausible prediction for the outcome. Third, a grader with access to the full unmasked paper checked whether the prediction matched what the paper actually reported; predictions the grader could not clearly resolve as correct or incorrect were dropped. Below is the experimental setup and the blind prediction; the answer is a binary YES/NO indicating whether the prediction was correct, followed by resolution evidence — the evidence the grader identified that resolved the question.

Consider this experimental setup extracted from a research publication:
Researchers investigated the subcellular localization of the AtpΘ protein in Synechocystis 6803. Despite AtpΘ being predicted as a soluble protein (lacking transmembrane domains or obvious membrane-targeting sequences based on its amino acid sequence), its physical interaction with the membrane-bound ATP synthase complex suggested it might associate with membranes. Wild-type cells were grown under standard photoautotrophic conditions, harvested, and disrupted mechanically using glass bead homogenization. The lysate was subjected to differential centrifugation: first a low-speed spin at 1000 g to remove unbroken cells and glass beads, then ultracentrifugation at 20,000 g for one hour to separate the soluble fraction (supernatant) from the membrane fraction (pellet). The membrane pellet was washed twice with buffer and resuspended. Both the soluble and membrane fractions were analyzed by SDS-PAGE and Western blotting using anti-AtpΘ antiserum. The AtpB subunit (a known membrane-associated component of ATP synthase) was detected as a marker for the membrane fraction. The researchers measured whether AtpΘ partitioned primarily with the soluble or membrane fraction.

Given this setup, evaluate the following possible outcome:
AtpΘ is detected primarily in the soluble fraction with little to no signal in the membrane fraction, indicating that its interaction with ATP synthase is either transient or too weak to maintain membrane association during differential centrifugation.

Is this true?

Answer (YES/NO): NO